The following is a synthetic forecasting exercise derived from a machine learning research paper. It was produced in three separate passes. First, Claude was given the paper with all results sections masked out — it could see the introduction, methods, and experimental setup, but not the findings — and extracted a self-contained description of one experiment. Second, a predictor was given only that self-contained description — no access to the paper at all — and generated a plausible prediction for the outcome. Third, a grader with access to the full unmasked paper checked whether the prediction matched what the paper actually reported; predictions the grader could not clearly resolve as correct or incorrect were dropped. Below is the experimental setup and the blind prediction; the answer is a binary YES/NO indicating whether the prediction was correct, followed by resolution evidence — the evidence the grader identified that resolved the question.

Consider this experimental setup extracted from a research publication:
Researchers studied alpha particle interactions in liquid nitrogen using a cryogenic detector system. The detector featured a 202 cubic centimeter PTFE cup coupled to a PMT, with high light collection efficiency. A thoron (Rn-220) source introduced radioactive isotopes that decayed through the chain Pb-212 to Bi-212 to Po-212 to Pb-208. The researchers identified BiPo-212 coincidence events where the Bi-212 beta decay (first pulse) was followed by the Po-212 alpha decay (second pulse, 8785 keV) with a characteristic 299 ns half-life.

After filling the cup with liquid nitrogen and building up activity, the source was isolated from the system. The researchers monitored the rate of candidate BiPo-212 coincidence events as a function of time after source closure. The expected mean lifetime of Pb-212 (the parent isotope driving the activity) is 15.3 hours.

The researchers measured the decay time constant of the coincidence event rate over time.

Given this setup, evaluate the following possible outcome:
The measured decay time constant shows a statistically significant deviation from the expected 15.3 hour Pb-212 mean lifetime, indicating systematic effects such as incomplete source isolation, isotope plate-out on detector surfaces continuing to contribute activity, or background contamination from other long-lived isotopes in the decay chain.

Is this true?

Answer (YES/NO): YES